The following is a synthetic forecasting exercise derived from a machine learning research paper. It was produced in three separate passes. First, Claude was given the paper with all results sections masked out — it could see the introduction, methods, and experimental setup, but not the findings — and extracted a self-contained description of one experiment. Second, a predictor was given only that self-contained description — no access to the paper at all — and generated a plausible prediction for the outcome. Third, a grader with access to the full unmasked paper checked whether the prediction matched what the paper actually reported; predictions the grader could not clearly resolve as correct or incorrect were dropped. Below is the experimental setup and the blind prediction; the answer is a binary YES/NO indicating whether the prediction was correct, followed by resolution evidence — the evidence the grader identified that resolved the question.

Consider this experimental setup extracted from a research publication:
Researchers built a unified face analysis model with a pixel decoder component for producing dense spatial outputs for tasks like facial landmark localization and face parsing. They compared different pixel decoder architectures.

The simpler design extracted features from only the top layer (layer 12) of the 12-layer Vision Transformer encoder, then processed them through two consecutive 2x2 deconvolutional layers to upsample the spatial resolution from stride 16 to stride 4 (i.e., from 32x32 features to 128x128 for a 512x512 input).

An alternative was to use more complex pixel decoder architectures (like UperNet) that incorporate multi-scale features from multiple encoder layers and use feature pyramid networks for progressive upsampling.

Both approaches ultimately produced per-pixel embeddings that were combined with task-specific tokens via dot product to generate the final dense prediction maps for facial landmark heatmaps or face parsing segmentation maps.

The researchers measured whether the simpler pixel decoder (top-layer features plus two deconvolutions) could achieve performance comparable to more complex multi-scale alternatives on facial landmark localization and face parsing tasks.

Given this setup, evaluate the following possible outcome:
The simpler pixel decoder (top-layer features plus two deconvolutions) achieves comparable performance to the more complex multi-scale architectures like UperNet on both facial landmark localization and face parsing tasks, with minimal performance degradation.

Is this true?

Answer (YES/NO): NO